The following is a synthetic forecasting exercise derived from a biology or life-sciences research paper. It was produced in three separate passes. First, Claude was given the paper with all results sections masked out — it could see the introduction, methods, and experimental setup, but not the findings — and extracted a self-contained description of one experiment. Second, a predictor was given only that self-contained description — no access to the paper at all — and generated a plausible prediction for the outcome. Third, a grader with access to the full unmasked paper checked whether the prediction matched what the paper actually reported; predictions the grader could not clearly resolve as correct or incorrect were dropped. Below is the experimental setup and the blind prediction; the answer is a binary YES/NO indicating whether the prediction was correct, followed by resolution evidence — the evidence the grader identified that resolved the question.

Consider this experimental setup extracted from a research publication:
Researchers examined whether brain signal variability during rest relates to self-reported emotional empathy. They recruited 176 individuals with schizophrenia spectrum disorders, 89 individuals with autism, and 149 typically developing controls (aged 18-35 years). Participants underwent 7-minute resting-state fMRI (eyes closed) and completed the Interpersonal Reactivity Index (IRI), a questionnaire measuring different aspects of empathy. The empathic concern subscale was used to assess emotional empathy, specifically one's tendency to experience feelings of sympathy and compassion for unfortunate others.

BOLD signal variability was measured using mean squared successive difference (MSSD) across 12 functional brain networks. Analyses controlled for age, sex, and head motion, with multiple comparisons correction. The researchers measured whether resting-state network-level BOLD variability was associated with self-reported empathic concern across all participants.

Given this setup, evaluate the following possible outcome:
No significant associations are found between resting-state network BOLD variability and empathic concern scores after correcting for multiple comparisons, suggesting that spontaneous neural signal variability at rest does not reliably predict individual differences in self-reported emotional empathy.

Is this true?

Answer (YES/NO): YES